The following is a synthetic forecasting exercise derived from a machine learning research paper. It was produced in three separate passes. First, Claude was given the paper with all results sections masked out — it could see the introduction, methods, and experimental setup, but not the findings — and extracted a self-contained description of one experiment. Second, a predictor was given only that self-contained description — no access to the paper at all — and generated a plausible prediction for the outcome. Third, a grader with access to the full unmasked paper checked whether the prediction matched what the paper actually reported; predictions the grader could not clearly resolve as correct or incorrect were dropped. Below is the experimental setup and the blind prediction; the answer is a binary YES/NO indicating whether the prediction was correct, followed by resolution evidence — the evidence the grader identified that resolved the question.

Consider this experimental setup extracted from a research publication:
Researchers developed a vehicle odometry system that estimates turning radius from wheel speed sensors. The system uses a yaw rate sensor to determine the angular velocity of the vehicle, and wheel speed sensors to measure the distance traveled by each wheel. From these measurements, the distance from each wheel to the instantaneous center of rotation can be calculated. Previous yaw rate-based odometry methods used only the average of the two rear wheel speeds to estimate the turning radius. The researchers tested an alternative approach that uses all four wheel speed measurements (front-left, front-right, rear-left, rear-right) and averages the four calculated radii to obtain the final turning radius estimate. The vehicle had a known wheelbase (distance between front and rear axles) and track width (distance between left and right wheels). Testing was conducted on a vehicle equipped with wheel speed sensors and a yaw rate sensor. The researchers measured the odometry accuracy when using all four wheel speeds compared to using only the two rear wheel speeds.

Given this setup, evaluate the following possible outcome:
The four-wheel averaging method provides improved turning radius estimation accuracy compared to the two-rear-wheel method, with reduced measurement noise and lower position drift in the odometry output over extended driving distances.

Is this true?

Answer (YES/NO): YES